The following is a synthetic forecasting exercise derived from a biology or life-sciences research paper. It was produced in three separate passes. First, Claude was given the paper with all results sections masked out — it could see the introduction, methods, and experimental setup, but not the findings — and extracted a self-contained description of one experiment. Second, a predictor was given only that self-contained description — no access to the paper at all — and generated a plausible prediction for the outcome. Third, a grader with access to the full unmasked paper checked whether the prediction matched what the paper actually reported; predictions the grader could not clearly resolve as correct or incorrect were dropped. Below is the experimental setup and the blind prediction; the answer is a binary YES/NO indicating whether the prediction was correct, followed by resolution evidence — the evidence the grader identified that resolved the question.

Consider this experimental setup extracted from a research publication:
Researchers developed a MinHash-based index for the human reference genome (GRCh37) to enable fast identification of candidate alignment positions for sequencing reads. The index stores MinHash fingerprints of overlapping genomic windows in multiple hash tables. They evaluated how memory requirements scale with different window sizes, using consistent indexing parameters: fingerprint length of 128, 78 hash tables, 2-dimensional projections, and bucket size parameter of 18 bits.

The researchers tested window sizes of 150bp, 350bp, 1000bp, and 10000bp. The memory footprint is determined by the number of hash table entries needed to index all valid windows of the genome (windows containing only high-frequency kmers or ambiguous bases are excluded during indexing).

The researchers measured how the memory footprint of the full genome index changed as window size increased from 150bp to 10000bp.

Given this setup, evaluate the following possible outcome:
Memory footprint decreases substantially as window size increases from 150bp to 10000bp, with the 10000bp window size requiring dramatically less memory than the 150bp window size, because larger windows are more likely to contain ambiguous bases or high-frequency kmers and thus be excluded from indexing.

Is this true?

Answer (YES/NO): NO